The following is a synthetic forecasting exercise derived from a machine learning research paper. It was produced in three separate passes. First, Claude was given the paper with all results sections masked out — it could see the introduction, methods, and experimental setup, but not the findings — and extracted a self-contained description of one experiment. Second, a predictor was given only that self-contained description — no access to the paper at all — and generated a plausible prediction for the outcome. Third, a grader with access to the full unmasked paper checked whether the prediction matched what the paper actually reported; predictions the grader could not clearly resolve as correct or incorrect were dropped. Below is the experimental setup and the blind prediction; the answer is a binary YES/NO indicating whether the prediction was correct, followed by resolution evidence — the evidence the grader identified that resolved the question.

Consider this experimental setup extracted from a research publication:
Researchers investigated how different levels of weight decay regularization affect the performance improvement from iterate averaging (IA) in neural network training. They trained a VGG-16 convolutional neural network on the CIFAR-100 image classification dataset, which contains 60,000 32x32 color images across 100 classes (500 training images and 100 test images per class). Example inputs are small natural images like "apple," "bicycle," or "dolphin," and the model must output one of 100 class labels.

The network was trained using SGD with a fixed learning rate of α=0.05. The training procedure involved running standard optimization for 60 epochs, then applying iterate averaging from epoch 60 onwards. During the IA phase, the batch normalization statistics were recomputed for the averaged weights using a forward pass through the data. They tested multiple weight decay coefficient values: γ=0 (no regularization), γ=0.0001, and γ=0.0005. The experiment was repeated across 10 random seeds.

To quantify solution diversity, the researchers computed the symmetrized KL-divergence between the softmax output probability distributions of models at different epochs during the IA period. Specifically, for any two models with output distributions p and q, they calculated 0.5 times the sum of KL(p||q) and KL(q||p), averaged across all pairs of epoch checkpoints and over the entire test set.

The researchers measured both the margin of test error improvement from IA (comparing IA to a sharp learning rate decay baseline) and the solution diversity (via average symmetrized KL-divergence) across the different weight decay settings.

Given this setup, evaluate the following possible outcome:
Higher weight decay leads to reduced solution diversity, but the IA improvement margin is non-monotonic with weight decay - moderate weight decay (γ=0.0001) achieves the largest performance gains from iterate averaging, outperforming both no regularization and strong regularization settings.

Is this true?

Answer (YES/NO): NO